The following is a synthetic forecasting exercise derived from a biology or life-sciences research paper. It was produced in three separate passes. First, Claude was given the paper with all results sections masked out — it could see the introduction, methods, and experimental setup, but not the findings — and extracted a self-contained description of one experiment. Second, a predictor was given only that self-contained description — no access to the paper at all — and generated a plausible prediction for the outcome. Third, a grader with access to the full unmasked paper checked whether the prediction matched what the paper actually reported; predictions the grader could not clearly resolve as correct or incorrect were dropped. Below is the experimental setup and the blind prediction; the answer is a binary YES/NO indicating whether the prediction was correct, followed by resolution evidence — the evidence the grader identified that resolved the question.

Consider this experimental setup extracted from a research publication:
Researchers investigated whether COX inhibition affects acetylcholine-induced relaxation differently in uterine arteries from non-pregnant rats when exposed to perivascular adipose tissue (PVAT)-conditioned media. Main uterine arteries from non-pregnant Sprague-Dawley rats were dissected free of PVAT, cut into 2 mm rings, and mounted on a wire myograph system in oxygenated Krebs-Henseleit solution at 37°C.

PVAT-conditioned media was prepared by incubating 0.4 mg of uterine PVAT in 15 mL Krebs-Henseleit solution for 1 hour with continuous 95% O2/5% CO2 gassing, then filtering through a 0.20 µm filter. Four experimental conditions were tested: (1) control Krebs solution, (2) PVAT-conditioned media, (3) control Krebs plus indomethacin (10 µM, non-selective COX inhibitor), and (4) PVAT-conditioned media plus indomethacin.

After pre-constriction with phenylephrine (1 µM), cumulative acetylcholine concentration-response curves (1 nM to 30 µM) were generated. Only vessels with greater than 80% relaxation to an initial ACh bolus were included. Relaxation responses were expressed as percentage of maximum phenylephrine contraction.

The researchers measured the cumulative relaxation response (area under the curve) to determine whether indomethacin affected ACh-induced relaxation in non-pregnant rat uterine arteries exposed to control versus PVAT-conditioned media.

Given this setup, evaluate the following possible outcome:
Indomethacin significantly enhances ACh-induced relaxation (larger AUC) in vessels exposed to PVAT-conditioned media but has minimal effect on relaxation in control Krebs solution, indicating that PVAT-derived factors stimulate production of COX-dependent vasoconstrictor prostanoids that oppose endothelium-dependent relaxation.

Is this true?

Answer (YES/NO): NO